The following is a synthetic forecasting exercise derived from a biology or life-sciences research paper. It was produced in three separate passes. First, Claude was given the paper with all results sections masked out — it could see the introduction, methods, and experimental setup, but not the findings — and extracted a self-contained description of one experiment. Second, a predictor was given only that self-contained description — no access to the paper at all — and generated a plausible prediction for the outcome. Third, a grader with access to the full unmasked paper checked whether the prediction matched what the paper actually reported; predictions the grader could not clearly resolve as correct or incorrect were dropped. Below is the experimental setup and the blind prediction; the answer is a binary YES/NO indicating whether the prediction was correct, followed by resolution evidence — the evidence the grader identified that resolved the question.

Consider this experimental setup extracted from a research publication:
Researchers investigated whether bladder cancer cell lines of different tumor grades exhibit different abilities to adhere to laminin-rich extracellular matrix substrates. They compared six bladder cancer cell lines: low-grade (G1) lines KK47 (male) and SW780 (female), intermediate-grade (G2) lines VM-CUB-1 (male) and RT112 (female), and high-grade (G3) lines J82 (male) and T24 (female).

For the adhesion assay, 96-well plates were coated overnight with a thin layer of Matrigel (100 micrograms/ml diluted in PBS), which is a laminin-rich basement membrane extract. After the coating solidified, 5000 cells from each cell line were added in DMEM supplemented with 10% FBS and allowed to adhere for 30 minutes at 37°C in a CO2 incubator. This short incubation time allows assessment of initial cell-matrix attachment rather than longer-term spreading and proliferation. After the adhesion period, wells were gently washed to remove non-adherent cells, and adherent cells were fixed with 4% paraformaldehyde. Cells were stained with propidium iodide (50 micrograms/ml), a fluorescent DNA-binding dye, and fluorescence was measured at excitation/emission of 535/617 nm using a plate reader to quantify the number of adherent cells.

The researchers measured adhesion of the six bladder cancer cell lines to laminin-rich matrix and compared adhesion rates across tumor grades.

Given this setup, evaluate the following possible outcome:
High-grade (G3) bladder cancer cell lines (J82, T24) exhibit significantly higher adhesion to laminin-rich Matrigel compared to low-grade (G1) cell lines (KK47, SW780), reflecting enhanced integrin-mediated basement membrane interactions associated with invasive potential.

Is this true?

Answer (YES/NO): YES